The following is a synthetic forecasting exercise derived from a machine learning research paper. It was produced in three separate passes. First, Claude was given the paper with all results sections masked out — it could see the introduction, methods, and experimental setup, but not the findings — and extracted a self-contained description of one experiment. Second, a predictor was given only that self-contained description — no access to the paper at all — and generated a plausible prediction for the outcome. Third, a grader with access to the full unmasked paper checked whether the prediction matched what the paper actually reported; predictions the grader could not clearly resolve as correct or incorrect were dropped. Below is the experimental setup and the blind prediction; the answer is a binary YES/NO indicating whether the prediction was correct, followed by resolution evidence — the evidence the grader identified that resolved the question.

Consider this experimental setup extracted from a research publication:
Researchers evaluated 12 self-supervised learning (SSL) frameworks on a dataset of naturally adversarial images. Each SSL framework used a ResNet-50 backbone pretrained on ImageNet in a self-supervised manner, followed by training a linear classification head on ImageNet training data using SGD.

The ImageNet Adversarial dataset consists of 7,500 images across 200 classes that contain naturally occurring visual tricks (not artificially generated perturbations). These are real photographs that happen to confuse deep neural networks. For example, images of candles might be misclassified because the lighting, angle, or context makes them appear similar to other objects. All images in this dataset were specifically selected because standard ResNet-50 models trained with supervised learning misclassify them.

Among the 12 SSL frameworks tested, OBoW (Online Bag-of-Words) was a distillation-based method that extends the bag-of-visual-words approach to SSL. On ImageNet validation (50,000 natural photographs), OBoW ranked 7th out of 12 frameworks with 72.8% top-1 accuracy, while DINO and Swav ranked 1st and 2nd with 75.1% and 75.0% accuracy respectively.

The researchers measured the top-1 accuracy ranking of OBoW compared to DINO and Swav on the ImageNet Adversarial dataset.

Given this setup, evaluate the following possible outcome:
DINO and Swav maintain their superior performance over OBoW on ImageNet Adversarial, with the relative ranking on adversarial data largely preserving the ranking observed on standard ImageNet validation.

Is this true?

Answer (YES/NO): NO